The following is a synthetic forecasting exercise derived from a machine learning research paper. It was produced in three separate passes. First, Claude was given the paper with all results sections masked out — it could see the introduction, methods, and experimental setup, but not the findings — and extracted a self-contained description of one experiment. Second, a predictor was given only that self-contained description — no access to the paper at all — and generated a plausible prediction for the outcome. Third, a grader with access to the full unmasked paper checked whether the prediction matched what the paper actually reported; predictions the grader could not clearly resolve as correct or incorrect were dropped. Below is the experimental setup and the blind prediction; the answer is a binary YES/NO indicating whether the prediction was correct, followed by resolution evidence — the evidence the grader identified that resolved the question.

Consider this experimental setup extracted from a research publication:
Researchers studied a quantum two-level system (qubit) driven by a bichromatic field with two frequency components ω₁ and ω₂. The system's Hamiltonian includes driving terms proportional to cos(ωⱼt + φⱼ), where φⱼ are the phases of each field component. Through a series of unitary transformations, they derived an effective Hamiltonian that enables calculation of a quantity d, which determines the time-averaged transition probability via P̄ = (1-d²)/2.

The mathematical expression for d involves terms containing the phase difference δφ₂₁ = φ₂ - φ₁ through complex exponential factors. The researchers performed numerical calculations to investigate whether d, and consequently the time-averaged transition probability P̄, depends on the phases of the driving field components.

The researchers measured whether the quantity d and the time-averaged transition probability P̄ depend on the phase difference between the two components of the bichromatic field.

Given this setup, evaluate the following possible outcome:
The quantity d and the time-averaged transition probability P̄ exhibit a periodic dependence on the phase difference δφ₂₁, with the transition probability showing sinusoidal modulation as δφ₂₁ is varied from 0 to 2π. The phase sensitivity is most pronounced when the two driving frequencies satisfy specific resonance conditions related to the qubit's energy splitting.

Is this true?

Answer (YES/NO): NO